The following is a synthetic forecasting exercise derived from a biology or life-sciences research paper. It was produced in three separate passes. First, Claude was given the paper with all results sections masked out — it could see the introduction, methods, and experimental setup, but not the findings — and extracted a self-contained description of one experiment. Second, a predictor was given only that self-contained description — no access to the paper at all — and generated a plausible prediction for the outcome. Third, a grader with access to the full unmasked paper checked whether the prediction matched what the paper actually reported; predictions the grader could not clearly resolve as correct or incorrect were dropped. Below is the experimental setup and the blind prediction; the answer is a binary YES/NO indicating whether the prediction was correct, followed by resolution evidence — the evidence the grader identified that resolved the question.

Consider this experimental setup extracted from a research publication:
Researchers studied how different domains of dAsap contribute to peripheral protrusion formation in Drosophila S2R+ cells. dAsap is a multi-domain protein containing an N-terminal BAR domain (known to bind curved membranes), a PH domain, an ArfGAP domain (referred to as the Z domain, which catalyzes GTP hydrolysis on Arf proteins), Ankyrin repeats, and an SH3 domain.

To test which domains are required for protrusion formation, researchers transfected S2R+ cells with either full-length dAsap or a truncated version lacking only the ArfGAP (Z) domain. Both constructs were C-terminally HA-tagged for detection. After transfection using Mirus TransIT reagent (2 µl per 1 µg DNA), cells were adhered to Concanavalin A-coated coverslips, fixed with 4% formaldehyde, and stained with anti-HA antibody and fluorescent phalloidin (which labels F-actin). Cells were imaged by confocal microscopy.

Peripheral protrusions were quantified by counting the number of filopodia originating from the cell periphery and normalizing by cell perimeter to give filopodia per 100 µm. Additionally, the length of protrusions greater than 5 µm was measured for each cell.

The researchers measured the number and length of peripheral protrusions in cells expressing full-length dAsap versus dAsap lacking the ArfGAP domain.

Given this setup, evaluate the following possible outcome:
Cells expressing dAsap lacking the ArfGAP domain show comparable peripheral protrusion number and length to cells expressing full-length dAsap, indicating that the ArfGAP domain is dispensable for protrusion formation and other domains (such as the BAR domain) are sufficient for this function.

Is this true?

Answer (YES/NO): NO